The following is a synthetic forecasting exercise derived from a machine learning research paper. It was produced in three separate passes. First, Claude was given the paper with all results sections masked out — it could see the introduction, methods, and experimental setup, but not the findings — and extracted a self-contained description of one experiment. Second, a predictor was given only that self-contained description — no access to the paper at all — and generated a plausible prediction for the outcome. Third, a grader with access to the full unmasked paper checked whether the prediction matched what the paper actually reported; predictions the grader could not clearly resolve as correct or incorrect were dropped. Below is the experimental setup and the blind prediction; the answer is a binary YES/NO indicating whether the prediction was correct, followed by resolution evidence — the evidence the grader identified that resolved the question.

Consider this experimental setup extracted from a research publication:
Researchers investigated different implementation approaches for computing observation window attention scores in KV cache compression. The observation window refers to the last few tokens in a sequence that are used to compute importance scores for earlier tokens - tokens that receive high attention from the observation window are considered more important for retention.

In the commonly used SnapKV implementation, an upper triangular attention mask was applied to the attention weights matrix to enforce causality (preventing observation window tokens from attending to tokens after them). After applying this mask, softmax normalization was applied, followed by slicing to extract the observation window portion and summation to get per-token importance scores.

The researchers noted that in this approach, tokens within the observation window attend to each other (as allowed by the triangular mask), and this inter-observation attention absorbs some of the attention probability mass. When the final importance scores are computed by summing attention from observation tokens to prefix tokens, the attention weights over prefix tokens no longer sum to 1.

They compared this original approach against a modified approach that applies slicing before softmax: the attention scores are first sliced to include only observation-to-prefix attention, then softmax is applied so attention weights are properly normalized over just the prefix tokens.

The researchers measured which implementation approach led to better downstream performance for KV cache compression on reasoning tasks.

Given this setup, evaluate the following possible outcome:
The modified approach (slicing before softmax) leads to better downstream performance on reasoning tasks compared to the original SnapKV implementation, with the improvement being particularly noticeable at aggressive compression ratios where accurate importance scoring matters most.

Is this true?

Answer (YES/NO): NO